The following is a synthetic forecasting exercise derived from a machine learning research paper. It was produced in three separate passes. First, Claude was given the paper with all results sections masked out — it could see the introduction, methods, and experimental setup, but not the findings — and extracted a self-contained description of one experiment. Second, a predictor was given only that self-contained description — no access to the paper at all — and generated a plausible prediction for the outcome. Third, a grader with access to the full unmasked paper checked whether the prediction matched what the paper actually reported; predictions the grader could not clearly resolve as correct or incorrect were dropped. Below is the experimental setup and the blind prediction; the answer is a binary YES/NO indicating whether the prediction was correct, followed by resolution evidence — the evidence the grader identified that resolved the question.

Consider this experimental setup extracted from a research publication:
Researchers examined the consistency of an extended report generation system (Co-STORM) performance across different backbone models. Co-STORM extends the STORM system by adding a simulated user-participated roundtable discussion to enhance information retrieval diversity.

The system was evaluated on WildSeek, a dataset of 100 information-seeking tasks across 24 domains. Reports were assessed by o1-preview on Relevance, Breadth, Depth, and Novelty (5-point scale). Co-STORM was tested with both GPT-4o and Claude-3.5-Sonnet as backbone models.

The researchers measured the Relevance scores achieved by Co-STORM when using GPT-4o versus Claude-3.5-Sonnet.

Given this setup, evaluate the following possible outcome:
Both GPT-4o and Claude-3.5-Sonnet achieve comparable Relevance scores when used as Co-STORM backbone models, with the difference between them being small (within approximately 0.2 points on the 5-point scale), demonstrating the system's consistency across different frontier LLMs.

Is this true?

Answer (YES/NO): NO